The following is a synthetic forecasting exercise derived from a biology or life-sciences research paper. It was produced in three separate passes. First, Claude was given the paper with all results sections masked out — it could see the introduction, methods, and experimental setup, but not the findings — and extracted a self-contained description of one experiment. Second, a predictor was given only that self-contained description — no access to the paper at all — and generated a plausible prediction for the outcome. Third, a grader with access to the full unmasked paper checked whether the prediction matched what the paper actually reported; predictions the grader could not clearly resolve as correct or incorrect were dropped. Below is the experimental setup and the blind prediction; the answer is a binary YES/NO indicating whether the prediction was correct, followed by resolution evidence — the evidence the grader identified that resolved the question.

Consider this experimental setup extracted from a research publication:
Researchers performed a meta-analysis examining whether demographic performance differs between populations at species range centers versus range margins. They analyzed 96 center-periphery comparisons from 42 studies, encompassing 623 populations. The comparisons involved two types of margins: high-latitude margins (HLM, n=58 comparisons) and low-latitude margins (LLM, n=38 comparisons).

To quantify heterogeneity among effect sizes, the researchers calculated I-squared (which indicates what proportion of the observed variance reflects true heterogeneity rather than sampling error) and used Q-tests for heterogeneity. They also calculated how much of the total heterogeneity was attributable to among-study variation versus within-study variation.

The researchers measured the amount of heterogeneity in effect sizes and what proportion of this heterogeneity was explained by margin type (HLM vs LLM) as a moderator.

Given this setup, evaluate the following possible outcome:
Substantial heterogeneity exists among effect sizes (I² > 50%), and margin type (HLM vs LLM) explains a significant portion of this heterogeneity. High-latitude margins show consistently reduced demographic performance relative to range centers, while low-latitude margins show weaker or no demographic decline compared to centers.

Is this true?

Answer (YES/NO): NO